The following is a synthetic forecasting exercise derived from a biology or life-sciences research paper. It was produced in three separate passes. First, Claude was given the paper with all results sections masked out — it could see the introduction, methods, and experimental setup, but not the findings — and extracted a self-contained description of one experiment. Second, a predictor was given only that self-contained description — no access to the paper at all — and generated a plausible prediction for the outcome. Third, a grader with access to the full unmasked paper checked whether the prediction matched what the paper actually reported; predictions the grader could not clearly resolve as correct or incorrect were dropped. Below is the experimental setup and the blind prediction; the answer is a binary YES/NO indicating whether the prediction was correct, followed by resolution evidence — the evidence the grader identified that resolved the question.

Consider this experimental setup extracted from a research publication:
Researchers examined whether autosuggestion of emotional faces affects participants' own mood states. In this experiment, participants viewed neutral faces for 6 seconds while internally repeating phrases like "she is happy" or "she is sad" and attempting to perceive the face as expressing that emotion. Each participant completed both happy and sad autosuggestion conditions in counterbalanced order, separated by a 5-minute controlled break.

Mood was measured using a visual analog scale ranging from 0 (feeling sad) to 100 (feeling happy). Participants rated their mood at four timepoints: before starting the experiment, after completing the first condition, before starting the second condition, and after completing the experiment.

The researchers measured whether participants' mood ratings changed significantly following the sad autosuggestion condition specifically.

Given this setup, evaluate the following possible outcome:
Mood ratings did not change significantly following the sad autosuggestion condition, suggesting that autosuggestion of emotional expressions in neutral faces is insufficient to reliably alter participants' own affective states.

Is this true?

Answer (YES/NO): YES